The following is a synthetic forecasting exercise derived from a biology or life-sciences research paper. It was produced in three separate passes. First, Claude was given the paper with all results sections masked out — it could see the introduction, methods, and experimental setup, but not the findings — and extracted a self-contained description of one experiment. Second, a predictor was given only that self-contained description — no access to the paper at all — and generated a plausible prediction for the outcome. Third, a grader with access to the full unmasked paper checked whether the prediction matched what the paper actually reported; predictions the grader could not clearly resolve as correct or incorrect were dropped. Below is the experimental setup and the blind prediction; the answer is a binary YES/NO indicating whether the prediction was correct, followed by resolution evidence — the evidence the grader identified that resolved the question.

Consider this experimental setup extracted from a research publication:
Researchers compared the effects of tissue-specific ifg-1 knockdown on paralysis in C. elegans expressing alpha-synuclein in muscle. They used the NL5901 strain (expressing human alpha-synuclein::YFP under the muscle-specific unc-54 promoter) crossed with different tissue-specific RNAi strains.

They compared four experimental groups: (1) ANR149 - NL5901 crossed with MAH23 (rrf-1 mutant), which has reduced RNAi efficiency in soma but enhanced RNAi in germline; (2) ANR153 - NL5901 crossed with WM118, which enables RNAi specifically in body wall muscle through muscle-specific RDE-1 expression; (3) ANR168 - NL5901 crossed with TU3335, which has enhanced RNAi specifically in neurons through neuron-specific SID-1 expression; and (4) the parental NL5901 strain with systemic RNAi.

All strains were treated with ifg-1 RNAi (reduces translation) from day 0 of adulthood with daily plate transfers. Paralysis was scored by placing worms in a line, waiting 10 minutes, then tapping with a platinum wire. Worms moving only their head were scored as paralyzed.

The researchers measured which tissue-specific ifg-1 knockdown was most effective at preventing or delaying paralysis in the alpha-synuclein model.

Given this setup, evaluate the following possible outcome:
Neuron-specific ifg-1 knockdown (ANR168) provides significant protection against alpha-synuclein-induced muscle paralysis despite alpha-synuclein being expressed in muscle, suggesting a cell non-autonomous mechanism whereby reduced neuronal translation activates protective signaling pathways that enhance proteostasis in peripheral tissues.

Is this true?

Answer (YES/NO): YES